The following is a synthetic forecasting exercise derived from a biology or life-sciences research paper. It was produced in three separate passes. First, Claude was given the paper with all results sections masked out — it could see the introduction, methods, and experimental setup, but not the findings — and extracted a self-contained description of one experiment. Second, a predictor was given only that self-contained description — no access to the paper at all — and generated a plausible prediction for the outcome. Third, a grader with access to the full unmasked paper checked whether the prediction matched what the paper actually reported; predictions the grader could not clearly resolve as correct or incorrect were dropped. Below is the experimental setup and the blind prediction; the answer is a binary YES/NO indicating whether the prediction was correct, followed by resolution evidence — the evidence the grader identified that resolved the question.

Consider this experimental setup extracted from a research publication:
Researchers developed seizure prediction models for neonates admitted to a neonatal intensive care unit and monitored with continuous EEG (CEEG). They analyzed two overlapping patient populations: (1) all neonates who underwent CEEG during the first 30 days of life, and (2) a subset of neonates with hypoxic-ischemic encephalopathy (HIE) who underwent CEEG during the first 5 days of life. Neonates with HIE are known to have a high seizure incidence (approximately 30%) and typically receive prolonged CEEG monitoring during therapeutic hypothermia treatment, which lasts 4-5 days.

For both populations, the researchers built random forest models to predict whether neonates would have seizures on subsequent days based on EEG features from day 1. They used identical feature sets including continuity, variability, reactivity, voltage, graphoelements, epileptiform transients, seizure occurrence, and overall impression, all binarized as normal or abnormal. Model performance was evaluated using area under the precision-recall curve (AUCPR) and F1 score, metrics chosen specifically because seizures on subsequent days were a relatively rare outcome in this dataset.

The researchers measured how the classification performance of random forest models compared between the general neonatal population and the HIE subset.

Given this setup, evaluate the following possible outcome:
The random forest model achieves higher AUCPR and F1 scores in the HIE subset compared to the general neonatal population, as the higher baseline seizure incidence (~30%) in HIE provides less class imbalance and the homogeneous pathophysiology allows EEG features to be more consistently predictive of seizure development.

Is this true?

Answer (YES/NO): YES